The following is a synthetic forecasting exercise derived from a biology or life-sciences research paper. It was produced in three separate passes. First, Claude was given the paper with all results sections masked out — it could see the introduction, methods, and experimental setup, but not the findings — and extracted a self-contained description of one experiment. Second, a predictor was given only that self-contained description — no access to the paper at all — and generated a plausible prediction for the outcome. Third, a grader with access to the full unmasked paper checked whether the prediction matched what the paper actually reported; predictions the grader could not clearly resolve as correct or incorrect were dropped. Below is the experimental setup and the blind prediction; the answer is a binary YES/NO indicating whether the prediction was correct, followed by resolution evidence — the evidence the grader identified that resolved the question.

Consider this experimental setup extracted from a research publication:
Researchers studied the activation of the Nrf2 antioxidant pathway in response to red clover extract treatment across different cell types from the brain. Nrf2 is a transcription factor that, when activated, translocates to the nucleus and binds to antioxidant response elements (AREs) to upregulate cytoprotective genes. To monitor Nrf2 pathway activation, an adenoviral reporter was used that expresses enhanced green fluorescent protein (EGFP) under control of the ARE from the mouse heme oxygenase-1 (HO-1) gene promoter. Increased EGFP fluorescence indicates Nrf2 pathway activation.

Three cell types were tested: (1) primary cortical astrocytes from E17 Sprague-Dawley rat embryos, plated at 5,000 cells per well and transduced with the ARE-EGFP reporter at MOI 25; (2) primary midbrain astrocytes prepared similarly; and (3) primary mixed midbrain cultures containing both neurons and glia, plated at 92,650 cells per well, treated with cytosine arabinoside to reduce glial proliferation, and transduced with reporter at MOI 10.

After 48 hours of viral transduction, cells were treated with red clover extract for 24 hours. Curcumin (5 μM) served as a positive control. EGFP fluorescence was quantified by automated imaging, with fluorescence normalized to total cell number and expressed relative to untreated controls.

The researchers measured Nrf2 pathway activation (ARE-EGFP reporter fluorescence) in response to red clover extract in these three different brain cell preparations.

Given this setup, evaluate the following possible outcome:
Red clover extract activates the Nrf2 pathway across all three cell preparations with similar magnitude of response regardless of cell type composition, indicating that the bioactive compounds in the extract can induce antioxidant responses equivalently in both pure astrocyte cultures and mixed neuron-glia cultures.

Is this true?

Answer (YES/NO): NO